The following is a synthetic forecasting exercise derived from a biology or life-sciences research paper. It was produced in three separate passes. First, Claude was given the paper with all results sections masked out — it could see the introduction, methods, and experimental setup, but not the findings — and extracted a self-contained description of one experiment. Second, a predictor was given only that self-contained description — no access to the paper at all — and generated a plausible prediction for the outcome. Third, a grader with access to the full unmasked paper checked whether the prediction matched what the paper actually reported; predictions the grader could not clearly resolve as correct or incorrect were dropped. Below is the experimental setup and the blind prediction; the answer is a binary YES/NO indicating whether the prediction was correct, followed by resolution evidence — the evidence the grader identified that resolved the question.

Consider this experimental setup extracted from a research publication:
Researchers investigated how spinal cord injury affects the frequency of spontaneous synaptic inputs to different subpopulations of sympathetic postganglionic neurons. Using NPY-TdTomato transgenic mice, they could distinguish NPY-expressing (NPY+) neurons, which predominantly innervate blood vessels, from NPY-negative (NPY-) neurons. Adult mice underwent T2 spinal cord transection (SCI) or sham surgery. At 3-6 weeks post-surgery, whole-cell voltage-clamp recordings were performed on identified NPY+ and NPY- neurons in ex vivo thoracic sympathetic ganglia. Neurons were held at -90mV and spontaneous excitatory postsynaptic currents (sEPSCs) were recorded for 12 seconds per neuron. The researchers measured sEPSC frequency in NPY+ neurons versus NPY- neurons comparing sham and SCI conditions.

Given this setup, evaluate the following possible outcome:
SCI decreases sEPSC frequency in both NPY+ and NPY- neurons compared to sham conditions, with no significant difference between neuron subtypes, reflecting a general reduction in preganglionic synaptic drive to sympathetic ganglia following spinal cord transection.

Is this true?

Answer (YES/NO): NO